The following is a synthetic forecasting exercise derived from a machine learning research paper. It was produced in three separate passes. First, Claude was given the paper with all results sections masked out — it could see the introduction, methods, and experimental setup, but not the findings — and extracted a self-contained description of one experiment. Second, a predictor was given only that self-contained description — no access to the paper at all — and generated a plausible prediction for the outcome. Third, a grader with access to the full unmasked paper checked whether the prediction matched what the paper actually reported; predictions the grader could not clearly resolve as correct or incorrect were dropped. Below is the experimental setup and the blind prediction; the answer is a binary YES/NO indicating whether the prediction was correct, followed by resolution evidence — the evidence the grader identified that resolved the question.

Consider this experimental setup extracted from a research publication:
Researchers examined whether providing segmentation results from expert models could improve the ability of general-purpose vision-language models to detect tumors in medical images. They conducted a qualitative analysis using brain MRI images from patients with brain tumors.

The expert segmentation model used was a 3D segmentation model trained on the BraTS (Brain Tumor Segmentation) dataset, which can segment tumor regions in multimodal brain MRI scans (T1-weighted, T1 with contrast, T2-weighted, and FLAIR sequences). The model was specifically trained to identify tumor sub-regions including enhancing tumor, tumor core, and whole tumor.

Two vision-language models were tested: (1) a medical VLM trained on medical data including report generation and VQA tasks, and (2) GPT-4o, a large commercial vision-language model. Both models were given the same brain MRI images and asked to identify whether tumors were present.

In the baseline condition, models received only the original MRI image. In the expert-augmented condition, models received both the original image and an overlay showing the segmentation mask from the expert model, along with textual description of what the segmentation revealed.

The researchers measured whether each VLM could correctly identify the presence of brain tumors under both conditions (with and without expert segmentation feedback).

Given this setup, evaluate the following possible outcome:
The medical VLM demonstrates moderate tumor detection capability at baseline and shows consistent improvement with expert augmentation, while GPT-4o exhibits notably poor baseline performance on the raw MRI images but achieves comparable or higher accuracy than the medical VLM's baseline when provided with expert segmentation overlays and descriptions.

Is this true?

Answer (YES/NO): NO